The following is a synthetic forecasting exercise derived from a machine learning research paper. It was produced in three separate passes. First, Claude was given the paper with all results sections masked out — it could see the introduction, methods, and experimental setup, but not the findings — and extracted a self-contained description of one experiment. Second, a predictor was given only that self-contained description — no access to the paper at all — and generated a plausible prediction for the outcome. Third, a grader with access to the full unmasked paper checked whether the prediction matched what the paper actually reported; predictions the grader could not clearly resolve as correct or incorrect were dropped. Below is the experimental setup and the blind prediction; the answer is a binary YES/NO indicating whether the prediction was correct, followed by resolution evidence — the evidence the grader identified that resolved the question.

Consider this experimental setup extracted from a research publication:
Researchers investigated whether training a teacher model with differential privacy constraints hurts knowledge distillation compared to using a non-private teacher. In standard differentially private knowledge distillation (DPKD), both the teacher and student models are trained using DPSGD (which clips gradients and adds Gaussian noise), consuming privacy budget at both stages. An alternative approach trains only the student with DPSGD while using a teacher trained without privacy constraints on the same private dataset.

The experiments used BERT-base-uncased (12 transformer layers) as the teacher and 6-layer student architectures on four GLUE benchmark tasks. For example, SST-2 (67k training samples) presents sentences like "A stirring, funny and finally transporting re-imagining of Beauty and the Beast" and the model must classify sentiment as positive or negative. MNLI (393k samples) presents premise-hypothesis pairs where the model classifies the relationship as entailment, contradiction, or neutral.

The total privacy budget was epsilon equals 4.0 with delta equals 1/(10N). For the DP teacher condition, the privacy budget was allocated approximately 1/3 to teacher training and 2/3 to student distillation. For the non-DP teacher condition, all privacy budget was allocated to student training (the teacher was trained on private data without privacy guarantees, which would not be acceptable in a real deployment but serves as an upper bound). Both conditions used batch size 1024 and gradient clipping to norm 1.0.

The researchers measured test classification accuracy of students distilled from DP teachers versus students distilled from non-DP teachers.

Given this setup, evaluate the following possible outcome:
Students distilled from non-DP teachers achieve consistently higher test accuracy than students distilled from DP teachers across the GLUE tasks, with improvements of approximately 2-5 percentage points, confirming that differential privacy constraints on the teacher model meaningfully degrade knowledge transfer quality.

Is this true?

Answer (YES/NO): NO